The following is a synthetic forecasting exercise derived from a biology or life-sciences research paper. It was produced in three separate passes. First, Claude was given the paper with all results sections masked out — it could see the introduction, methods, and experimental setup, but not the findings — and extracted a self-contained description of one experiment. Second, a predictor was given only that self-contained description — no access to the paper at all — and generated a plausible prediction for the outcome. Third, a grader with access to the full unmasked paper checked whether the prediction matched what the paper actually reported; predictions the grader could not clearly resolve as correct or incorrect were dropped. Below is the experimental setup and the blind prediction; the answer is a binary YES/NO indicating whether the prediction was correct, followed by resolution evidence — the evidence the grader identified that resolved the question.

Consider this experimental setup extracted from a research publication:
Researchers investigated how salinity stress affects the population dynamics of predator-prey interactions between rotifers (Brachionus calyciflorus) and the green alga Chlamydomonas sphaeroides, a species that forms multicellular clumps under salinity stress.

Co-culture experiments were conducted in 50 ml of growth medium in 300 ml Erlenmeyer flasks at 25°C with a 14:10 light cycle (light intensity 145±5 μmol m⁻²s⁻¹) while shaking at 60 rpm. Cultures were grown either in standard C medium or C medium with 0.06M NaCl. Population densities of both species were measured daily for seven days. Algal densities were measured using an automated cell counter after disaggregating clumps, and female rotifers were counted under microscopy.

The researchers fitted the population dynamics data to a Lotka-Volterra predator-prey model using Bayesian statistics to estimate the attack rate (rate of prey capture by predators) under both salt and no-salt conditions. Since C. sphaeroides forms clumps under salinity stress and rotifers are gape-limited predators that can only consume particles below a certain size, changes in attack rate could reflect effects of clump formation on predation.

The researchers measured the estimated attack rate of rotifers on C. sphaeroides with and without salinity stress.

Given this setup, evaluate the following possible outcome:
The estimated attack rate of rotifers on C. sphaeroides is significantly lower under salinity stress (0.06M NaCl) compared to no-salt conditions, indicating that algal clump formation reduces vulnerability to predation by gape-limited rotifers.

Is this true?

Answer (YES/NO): NO